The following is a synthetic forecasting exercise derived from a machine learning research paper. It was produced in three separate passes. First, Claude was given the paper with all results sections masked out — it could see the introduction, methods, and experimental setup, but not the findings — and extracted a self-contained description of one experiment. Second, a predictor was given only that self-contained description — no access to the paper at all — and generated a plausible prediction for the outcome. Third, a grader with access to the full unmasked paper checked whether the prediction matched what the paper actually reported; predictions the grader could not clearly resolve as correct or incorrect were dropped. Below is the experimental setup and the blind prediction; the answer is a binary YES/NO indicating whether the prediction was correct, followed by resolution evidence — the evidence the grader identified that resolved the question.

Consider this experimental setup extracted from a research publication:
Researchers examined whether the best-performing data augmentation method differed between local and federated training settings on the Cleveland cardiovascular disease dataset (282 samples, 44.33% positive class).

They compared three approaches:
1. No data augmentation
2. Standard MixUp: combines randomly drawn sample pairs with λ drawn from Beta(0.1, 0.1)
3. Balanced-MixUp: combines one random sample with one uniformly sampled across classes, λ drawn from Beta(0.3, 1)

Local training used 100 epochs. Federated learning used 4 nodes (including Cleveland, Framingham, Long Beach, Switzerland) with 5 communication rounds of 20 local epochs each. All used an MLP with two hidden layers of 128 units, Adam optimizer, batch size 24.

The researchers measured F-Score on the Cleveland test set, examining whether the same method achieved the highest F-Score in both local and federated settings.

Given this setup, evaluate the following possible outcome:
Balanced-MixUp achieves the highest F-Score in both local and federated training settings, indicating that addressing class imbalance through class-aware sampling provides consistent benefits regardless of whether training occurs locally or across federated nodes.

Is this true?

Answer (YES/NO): NO